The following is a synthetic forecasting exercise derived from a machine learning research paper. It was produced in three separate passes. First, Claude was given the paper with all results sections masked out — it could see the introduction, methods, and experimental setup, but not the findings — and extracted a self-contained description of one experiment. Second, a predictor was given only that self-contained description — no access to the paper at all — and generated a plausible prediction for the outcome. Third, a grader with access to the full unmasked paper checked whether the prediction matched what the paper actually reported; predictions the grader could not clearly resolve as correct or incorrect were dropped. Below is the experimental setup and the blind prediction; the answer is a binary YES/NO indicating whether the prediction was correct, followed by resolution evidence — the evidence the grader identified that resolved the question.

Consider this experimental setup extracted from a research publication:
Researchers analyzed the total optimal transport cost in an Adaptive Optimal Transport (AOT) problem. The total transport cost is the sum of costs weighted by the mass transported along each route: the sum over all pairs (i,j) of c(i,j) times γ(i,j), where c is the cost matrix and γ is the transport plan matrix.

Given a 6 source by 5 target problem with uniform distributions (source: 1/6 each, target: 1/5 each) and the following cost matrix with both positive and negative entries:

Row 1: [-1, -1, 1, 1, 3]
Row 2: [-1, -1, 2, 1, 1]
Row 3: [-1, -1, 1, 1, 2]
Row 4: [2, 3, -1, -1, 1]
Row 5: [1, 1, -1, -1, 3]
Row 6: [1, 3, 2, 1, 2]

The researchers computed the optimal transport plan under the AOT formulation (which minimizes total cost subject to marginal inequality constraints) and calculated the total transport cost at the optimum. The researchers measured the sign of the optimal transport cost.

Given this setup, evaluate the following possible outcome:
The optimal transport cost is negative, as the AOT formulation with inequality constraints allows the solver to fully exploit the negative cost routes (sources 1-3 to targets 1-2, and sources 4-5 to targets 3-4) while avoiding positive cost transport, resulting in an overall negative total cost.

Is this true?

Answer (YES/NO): YES